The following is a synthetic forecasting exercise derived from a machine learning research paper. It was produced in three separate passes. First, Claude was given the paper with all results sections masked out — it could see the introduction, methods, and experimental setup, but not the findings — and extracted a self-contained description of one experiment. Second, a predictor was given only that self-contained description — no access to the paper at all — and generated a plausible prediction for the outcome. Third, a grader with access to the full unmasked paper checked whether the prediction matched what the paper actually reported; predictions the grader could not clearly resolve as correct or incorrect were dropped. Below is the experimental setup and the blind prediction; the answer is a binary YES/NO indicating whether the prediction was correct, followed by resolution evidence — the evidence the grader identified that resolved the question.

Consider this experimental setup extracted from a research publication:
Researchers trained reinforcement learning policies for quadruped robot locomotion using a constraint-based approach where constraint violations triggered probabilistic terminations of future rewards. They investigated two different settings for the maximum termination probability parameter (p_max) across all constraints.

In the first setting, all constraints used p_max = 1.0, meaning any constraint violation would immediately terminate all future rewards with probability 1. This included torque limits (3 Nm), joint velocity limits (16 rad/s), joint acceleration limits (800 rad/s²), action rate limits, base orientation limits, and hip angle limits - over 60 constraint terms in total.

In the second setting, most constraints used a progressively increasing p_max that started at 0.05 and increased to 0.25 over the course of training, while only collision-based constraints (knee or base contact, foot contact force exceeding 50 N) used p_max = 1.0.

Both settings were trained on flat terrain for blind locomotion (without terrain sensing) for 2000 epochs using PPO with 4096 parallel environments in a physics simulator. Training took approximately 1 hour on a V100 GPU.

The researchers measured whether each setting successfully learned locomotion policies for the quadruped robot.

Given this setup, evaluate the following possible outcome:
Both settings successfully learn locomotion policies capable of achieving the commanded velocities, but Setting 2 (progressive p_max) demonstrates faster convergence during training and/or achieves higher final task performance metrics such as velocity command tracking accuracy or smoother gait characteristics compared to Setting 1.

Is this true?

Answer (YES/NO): NO